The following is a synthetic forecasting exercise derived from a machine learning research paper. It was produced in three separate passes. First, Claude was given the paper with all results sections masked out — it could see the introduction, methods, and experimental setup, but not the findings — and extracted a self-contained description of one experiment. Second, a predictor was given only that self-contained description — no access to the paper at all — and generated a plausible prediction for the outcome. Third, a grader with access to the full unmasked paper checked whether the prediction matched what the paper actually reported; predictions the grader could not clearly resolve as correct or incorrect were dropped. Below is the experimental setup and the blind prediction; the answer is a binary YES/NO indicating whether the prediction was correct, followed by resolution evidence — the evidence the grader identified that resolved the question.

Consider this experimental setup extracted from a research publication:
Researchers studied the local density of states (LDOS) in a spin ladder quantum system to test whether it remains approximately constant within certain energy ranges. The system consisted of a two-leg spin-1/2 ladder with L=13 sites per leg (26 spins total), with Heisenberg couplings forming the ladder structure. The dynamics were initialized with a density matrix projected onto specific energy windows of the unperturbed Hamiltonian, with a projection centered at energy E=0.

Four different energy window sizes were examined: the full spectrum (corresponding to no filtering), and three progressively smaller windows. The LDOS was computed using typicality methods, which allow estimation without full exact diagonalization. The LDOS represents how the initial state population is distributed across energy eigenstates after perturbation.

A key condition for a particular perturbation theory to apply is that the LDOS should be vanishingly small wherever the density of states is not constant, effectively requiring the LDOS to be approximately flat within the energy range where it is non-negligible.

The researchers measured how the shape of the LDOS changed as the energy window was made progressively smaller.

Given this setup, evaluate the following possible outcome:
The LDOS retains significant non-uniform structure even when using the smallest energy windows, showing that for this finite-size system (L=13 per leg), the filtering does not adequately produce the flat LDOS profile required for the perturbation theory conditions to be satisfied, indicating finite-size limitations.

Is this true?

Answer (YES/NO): NO